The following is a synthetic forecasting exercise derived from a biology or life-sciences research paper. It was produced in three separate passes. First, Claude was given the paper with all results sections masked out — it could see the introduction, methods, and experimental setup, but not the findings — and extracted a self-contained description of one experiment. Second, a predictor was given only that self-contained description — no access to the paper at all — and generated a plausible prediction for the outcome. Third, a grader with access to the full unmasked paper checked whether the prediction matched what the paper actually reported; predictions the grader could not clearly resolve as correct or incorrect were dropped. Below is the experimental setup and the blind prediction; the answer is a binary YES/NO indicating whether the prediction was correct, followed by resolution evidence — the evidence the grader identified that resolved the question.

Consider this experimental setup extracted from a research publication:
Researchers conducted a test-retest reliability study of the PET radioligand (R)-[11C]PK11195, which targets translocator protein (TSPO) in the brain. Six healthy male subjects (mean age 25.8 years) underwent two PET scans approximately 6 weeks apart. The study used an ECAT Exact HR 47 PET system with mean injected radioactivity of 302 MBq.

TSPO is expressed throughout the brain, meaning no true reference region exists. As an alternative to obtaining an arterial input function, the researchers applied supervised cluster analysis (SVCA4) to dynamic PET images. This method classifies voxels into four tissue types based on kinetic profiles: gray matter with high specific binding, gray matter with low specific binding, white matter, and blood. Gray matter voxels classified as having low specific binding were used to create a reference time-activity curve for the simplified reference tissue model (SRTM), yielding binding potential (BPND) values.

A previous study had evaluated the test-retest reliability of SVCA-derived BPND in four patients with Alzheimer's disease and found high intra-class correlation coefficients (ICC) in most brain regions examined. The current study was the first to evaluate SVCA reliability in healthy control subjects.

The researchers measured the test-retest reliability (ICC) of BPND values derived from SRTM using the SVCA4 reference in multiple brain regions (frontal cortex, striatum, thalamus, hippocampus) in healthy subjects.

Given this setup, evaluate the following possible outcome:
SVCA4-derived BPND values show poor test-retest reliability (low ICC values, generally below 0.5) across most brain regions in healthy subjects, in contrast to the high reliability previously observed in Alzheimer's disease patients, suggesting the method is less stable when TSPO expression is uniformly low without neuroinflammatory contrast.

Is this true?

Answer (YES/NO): YES